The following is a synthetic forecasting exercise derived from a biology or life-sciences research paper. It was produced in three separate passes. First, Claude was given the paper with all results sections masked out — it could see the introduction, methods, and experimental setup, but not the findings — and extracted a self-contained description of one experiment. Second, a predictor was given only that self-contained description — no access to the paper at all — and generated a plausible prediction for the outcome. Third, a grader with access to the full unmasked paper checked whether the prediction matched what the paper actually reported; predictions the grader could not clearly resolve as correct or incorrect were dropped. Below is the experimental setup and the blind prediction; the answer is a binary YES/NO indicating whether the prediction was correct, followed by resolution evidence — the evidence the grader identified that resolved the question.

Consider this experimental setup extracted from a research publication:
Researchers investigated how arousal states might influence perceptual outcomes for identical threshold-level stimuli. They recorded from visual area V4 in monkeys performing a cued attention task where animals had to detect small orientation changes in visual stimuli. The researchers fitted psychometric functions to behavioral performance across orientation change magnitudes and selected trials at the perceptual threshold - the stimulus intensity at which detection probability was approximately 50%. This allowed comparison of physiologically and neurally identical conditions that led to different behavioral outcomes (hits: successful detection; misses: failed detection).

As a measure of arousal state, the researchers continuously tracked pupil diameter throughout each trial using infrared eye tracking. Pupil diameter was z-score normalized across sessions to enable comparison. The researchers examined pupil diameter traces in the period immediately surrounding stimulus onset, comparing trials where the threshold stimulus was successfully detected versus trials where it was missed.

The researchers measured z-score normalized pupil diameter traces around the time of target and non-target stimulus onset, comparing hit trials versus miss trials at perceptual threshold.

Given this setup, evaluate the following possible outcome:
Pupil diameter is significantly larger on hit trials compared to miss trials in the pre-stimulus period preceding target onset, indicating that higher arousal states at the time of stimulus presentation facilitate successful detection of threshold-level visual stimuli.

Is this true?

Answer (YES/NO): YES